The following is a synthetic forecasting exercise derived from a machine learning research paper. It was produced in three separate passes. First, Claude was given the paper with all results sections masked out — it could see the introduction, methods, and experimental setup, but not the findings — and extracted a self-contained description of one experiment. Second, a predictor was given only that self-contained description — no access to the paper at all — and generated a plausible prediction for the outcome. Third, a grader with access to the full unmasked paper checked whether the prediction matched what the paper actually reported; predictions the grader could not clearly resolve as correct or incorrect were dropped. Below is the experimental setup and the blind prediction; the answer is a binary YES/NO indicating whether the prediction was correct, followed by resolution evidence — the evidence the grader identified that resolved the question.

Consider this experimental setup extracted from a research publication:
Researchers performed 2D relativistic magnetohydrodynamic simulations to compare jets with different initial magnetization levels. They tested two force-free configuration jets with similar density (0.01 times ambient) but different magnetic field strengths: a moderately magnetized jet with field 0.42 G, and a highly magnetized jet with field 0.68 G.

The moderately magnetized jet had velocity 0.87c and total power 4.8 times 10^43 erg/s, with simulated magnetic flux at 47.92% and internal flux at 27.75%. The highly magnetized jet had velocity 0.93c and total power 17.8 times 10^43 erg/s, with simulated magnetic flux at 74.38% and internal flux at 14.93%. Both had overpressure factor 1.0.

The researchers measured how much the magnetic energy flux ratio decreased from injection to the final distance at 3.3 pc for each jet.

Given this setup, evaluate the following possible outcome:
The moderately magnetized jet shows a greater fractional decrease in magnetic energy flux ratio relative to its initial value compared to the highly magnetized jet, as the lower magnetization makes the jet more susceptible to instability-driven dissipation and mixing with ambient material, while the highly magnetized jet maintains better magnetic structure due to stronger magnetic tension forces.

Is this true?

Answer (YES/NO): YES